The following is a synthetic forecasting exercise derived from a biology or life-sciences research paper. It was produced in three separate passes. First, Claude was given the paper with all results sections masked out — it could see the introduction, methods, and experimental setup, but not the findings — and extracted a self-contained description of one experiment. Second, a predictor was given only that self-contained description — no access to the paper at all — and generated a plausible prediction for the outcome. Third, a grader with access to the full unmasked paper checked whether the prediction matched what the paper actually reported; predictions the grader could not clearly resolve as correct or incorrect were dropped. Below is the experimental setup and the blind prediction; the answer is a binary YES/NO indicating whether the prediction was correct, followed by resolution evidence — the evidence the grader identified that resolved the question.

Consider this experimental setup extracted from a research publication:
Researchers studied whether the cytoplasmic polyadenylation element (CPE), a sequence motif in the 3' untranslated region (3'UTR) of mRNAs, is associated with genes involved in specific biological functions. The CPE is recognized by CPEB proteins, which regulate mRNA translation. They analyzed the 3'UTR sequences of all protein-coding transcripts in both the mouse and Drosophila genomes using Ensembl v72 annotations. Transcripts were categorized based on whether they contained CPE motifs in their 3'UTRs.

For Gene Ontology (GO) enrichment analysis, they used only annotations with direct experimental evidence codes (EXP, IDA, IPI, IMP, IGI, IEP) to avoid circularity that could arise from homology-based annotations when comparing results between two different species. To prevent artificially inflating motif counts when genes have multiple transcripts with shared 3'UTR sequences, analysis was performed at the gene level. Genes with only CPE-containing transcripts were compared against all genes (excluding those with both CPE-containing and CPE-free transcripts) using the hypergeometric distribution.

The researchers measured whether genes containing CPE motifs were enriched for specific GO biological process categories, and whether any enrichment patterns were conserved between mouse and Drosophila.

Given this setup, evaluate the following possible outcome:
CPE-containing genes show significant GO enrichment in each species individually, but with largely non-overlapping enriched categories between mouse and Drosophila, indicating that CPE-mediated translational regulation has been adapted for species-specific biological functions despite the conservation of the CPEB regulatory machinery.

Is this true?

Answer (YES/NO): NO